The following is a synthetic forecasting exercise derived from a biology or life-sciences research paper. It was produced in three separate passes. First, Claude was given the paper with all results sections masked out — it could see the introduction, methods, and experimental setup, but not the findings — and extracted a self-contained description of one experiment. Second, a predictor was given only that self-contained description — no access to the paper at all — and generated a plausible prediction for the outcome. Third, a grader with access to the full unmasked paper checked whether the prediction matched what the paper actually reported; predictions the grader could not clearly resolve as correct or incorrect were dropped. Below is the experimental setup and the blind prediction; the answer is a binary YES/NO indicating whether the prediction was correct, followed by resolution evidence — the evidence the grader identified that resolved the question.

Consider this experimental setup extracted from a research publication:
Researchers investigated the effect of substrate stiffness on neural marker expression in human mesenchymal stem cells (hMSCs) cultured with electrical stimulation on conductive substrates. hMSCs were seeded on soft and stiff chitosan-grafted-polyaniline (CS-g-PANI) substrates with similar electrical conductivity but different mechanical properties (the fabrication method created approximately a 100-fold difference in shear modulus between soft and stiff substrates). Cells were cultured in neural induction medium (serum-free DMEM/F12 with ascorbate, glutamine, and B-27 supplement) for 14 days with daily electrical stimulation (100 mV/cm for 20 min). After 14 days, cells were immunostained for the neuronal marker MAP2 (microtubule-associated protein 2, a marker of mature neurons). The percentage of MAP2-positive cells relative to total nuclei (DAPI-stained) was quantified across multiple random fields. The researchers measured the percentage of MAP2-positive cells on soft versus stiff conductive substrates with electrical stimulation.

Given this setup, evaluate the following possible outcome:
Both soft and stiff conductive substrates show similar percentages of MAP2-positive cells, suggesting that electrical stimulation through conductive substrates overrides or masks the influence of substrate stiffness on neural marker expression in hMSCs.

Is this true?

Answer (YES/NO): NO